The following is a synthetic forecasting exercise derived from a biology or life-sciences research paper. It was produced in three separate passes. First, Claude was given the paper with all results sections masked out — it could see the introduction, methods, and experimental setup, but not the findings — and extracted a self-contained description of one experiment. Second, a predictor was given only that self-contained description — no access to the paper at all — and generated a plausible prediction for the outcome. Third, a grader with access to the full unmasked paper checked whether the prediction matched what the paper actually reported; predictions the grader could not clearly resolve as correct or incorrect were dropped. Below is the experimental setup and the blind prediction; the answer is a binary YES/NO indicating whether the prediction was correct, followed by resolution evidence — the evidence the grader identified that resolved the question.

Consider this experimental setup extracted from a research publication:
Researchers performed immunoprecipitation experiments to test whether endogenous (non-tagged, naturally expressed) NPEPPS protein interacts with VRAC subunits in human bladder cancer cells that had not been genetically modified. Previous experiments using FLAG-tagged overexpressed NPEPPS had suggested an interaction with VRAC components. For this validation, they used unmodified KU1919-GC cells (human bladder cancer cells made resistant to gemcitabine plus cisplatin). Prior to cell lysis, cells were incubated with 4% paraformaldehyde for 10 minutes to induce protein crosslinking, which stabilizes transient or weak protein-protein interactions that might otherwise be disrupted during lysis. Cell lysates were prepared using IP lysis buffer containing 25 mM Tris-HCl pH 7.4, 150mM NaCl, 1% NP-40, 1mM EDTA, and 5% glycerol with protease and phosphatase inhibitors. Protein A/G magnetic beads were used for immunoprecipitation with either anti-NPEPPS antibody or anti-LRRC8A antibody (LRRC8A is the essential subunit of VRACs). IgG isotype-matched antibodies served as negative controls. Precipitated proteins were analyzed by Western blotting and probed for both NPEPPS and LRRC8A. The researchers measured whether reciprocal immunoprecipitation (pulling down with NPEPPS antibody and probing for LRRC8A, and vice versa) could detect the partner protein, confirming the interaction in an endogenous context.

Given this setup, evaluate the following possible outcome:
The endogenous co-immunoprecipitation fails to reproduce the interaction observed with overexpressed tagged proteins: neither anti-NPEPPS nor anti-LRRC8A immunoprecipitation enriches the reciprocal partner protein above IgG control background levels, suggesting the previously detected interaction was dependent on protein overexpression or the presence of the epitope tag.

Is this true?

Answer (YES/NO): NO